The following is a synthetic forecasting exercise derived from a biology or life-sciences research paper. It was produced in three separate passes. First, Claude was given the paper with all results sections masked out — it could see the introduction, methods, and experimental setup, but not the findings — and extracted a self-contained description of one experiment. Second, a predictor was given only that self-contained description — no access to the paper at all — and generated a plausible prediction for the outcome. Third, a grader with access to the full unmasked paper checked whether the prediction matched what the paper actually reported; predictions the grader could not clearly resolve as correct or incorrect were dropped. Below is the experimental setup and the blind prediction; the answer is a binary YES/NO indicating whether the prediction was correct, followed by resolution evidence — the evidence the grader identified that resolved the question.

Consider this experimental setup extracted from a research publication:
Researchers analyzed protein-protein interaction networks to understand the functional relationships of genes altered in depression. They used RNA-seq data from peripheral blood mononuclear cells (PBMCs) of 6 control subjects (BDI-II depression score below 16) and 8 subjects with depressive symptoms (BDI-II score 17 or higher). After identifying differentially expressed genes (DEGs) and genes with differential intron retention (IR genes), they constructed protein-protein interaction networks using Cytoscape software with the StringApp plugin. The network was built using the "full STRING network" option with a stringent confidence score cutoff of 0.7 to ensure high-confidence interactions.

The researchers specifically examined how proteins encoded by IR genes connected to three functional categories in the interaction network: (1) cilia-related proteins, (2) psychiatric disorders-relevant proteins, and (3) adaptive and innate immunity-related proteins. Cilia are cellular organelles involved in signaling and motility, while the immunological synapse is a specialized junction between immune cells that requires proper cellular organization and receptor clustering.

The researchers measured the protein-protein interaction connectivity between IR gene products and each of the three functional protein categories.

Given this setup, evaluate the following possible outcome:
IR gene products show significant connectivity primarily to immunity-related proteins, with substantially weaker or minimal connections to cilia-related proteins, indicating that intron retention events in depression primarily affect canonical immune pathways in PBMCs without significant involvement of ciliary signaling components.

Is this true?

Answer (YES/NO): NO